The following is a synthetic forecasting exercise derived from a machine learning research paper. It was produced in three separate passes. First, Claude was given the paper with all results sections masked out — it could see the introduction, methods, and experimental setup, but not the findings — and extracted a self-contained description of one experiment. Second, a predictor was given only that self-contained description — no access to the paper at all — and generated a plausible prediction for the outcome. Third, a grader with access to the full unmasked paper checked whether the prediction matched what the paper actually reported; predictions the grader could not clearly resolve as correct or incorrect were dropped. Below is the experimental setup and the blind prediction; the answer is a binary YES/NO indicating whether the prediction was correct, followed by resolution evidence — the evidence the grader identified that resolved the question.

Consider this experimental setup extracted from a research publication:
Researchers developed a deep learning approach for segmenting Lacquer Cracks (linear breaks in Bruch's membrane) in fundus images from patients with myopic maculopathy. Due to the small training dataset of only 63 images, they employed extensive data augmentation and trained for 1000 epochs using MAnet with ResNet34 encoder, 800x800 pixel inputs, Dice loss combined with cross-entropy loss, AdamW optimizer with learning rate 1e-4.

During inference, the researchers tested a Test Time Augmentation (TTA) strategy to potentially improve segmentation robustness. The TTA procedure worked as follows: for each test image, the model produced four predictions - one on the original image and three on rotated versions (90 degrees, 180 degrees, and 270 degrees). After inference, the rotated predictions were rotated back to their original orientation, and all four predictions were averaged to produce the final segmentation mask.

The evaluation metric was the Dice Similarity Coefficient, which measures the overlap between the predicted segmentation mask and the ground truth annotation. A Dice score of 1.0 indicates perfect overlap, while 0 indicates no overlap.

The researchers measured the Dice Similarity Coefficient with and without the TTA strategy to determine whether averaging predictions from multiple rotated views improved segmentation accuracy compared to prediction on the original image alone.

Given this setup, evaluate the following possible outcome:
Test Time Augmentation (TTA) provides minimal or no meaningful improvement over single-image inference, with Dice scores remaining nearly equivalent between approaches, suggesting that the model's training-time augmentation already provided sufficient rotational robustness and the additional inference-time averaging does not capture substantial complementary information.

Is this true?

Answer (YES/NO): NO